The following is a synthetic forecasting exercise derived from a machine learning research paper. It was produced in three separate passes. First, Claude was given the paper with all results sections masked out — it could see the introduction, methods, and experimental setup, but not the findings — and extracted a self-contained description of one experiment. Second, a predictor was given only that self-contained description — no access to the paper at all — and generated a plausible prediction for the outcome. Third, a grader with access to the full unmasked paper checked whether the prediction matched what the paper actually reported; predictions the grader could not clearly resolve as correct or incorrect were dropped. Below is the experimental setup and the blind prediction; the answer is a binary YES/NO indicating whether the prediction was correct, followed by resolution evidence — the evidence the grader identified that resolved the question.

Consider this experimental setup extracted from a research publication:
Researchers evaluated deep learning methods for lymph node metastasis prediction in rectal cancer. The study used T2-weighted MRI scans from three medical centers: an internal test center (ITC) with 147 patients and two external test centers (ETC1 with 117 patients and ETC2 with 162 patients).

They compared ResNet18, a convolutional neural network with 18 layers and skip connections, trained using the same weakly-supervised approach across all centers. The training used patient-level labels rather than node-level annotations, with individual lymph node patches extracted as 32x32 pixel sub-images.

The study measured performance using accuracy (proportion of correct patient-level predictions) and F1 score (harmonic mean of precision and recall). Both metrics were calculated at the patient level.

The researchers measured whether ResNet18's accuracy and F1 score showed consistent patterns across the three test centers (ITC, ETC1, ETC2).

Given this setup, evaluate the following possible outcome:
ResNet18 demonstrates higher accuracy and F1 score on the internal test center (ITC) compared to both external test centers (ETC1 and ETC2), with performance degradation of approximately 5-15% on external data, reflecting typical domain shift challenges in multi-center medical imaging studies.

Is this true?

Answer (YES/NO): NO